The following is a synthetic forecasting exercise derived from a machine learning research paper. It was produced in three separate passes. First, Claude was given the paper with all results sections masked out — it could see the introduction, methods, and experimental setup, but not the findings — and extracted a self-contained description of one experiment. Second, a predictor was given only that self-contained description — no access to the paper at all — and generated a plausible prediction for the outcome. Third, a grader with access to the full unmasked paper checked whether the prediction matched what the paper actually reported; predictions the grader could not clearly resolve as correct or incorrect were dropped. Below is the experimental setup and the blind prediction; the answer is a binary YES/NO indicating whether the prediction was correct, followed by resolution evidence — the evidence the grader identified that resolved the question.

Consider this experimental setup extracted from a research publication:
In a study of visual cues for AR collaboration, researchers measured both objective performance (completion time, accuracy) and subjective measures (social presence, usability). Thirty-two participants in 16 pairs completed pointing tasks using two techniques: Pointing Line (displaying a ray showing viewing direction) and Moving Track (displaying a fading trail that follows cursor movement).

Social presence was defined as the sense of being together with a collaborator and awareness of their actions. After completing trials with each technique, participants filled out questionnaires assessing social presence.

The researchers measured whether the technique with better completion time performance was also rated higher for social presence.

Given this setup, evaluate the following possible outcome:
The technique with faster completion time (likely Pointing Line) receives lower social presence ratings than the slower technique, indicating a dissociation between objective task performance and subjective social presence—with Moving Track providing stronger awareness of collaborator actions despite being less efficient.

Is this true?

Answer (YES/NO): YES